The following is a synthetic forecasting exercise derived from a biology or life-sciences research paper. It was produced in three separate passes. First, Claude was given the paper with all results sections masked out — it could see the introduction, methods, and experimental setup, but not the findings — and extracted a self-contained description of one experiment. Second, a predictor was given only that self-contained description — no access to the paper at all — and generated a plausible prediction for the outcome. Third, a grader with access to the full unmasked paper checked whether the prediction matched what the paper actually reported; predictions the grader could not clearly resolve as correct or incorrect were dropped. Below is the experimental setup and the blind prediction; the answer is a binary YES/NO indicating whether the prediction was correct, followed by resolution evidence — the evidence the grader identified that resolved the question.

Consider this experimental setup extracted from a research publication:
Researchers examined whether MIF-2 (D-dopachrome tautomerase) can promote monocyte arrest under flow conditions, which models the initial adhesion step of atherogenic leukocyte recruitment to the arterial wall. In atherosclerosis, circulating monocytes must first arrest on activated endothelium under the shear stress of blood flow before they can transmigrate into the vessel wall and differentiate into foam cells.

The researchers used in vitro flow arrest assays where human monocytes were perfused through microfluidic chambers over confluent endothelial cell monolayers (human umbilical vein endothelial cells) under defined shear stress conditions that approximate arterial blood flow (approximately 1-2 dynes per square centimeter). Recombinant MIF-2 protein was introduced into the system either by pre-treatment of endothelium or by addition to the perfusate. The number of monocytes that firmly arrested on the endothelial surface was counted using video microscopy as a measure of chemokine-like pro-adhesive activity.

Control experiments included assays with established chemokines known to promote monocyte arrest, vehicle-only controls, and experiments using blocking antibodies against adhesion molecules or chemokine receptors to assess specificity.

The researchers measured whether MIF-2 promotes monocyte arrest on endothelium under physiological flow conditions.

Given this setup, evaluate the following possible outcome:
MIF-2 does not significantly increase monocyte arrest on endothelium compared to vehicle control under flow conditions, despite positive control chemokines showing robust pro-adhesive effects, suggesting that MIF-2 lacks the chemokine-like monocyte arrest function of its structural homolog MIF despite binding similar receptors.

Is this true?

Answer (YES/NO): NO